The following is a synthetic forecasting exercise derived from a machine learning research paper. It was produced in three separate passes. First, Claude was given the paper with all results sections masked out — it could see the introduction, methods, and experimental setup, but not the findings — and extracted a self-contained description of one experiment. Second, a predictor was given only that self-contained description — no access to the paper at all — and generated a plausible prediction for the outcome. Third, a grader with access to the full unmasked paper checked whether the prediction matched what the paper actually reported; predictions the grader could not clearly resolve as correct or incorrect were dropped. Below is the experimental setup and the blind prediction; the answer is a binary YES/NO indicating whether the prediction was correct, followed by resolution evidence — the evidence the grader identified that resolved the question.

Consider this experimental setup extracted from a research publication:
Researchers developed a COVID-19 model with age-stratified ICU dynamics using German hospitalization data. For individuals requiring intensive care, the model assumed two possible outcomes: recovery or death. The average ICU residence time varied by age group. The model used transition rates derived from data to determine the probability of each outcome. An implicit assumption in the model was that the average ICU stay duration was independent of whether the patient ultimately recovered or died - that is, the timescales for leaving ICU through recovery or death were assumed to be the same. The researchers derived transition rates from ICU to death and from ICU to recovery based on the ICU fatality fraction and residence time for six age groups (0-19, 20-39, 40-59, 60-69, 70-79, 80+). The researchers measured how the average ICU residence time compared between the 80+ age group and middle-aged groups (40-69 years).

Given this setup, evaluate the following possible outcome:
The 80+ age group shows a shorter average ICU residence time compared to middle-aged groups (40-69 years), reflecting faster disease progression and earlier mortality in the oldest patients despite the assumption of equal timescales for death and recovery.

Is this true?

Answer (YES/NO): YES